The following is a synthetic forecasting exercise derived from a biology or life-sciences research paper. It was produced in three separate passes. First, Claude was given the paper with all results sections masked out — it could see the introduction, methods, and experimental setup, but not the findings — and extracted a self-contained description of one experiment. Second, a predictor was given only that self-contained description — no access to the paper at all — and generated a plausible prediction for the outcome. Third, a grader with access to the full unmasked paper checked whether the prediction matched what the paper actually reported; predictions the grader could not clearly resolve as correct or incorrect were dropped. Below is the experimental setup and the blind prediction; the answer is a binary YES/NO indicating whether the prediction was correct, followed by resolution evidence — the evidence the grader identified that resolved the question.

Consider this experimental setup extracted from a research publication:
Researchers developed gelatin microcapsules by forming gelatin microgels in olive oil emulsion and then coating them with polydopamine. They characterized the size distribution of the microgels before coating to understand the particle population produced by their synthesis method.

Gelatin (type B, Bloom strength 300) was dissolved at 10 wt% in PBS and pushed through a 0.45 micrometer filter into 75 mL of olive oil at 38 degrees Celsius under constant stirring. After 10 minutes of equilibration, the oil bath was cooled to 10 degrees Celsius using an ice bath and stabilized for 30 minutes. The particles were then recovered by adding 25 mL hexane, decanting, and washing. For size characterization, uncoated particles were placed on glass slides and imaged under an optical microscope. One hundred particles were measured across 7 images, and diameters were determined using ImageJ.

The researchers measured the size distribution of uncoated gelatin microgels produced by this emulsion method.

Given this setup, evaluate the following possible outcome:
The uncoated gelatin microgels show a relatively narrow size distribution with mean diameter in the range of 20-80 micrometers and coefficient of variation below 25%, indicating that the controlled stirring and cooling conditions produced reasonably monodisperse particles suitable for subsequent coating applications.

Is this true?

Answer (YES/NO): NO